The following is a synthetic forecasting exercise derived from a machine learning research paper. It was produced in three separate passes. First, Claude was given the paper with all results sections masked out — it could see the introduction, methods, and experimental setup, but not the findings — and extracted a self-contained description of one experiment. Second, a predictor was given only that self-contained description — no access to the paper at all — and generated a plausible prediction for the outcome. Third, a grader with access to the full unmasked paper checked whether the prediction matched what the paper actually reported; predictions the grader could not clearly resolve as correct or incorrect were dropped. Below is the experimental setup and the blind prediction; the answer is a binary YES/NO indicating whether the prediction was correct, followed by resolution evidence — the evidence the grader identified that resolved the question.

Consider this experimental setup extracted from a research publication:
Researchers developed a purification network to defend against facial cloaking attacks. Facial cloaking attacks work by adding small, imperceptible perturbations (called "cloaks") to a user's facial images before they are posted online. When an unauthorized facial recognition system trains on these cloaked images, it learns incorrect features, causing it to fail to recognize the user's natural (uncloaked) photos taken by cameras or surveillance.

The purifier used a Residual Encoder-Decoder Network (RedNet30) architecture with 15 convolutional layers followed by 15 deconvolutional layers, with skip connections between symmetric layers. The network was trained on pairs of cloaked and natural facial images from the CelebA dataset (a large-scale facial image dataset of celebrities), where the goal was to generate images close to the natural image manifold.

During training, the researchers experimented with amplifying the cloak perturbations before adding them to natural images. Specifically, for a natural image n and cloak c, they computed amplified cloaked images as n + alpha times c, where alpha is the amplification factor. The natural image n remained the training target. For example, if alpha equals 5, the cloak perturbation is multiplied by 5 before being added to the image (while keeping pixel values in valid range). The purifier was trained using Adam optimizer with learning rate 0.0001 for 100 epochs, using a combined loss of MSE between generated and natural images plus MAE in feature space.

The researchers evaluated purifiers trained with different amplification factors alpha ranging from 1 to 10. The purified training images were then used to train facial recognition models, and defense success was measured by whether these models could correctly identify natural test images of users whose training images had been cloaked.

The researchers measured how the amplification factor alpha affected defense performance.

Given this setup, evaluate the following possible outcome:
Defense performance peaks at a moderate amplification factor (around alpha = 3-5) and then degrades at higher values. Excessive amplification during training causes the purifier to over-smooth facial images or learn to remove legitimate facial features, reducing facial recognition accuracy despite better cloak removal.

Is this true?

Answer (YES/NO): NO